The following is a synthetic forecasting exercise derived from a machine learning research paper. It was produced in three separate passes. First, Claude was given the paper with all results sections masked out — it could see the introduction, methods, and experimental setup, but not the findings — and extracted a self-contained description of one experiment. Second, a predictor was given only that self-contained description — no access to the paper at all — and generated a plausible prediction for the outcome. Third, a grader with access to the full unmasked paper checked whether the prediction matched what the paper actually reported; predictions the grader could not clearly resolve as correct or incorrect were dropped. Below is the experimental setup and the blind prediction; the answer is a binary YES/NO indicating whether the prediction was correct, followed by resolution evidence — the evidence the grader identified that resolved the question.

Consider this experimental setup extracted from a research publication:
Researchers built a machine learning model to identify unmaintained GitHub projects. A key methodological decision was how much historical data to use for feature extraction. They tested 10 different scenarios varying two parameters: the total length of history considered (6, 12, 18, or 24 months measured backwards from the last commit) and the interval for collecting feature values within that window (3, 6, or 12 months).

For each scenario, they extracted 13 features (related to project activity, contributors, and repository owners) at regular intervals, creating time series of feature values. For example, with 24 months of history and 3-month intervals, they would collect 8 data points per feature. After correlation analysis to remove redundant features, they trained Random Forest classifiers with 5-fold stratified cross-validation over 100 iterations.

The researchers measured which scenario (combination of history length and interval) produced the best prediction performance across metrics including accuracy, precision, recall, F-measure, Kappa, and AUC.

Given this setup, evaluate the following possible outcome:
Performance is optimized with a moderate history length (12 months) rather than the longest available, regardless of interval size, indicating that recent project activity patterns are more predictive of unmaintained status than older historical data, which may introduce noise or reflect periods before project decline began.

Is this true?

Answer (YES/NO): NO